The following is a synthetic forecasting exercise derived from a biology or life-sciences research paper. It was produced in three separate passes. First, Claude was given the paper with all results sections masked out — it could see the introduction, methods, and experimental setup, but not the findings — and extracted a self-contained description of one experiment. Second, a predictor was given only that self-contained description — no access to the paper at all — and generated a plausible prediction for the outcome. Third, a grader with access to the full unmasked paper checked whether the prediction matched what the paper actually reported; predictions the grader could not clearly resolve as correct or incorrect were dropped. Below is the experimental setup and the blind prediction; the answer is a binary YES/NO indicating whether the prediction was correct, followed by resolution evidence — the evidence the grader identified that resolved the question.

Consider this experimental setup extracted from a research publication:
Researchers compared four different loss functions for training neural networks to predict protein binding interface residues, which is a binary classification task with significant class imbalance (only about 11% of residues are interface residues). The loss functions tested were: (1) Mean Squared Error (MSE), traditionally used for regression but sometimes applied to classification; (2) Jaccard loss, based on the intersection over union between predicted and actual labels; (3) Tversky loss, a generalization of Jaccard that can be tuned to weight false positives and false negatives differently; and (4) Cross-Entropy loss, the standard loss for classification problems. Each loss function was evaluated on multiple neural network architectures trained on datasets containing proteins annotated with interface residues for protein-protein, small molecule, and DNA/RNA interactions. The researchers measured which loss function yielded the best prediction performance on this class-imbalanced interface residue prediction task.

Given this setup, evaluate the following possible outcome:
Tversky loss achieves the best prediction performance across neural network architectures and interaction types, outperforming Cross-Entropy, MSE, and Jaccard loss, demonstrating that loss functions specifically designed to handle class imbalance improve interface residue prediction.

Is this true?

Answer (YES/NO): NO